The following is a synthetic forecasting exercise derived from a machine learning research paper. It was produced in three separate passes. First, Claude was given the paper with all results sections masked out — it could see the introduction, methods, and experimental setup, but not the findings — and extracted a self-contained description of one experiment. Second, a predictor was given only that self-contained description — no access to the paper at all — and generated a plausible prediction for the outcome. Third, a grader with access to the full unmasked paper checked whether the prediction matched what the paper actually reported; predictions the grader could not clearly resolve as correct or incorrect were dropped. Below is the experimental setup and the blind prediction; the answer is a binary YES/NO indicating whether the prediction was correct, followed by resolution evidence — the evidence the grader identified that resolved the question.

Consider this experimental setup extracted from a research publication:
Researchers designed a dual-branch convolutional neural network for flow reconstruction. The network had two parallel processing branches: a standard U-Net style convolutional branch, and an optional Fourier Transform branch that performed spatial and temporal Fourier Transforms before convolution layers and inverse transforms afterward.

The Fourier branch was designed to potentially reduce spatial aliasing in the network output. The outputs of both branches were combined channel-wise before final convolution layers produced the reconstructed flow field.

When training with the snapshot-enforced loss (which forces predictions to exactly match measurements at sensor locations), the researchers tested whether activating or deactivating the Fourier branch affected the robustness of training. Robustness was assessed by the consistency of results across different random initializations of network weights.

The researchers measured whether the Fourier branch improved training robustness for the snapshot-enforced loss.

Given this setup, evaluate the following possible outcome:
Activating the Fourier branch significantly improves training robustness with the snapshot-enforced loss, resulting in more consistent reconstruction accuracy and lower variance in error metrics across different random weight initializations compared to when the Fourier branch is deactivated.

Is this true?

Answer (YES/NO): YES